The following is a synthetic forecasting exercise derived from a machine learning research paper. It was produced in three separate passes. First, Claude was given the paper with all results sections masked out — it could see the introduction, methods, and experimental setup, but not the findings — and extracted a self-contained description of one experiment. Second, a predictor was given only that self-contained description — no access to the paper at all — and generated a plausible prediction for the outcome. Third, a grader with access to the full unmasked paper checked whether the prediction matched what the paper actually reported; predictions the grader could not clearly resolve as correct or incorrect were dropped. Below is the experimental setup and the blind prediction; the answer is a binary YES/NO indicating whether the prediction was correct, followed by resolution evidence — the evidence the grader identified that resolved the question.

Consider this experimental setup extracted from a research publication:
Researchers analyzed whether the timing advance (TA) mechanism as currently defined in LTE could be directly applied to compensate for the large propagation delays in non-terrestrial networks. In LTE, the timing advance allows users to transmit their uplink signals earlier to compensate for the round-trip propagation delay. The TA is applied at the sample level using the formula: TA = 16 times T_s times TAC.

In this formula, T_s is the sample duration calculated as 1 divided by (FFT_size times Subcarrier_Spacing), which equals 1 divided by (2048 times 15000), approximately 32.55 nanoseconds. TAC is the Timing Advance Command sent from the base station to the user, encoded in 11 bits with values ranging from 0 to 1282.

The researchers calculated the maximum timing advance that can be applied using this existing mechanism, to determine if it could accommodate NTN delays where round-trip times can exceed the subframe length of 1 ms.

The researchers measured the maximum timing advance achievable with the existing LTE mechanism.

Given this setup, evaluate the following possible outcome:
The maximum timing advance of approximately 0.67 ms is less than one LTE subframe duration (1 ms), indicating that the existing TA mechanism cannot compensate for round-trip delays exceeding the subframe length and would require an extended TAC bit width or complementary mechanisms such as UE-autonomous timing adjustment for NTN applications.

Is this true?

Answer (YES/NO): YES